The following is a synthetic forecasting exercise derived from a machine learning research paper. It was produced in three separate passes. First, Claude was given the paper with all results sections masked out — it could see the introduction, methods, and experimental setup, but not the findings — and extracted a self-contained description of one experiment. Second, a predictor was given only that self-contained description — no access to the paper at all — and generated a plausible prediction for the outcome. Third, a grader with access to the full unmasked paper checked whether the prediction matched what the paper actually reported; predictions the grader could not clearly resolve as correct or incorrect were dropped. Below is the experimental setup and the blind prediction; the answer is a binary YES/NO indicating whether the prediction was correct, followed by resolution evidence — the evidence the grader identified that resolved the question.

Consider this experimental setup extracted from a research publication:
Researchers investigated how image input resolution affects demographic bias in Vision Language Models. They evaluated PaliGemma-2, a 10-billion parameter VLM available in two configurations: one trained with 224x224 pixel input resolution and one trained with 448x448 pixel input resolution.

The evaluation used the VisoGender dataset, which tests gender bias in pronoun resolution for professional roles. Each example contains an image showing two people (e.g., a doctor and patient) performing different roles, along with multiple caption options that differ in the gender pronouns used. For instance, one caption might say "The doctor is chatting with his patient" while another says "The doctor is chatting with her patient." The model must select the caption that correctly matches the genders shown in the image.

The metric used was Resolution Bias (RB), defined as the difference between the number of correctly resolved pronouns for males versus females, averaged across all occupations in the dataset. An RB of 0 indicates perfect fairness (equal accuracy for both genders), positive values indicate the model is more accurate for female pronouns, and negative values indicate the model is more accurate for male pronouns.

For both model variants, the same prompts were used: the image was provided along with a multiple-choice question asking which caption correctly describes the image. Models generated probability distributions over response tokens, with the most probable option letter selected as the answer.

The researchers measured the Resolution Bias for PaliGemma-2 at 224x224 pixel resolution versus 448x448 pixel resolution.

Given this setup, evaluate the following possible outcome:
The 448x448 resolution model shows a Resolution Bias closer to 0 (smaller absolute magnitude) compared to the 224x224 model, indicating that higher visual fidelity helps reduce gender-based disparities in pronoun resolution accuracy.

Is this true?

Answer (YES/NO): NO